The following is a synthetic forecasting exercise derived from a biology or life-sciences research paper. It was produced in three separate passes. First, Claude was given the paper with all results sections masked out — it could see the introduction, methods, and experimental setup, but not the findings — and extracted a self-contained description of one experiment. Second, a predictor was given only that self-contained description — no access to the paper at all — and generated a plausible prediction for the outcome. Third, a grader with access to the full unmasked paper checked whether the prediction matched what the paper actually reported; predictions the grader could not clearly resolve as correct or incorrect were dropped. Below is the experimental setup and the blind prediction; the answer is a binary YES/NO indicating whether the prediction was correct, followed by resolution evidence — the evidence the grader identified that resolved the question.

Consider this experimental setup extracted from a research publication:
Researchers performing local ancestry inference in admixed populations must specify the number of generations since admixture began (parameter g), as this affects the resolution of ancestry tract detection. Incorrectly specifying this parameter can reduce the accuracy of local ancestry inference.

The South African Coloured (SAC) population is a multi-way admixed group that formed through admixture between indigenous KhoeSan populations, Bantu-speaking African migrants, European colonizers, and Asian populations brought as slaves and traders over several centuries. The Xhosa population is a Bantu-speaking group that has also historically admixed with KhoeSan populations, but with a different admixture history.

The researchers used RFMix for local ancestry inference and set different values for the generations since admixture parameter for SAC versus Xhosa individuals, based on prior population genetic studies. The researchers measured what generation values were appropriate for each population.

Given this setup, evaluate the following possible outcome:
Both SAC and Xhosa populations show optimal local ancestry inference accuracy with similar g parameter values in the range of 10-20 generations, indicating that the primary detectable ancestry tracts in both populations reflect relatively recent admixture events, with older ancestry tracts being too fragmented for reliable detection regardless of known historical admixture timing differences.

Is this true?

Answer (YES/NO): YES